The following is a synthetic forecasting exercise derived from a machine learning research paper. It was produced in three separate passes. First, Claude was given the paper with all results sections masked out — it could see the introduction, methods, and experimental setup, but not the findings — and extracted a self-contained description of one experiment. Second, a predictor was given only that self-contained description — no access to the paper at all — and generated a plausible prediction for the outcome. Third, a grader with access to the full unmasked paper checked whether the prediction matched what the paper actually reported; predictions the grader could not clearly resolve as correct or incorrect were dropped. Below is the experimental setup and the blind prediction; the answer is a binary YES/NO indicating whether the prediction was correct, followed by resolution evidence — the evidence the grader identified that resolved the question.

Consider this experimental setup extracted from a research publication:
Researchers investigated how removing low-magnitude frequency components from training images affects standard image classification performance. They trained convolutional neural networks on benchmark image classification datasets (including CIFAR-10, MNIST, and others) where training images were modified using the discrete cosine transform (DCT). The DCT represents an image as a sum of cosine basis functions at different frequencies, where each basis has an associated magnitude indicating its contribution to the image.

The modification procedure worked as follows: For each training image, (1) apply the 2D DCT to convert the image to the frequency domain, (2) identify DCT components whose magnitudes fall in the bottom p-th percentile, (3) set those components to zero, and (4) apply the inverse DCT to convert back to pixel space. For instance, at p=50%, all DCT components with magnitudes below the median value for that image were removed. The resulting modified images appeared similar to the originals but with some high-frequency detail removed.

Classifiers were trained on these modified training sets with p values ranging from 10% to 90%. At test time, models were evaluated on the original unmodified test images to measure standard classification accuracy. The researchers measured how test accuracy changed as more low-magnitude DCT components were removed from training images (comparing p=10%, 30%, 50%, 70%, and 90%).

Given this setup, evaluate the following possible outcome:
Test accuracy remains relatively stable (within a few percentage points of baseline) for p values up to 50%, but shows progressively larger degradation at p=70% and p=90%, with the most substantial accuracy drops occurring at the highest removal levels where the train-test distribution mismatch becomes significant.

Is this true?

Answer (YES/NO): NO